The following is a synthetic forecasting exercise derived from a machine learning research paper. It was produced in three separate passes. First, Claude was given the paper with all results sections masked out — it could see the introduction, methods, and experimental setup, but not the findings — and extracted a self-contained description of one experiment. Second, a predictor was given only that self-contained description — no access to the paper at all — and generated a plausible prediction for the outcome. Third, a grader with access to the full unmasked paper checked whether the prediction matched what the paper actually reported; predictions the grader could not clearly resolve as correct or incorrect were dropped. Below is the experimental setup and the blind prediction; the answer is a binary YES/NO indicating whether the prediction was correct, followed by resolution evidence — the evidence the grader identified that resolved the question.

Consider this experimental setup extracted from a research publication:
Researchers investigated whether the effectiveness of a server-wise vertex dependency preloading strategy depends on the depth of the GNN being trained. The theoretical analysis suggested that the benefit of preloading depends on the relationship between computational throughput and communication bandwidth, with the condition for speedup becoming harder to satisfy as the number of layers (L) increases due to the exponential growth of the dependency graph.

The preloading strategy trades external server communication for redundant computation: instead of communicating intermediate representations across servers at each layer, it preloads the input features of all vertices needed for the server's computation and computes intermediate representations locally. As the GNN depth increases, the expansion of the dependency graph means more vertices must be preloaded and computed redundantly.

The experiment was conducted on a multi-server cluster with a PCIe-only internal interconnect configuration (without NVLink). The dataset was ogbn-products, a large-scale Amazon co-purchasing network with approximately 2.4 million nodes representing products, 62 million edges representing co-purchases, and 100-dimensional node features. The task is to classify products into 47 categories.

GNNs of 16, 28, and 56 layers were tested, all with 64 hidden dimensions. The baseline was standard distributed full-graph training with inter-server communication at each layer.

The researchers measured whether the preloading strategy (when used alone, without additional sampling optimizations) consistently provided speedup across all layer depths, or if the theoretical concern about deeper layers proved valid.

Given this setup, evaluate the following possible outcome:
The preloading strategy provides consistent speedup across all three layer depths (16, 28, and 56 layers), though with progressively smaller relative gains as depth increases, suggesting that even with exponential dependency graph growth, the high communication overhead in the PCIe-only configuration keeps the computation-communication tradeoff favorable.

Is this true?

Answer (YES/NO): NO